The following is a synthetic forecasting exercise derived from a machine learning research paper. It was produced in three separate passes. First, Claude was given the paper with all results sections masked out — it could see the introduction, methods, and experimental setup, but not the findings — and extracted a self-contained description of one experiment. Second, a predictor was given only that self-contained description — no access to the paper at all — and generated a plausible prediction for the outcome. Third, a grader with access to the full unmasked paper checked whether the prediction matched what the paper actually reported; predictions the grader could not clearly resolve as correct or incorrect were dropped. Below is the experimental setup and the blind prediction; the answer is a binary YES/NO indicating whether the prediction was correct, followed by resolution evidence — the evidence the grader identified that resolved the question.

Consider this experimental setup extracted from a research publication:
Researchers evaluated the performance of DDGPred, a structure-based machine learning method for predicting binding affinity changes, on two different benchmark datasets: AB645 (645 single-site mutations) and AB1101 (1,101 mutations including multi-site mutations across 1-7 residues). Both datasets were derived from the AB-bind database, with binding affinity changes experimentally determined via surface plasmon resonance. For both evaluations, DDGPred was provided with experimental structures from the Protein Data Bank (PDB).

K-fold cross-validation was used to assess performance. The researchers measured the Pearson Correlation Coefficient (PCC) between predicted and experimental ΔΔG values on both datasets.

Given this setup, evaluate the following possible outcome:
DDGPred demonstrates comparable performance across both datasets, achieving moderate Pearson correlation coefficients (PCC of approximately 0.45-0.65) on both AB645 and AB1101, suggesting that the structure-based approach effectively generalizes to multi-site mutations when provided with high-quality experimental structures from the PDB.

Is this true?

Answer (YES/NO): YES